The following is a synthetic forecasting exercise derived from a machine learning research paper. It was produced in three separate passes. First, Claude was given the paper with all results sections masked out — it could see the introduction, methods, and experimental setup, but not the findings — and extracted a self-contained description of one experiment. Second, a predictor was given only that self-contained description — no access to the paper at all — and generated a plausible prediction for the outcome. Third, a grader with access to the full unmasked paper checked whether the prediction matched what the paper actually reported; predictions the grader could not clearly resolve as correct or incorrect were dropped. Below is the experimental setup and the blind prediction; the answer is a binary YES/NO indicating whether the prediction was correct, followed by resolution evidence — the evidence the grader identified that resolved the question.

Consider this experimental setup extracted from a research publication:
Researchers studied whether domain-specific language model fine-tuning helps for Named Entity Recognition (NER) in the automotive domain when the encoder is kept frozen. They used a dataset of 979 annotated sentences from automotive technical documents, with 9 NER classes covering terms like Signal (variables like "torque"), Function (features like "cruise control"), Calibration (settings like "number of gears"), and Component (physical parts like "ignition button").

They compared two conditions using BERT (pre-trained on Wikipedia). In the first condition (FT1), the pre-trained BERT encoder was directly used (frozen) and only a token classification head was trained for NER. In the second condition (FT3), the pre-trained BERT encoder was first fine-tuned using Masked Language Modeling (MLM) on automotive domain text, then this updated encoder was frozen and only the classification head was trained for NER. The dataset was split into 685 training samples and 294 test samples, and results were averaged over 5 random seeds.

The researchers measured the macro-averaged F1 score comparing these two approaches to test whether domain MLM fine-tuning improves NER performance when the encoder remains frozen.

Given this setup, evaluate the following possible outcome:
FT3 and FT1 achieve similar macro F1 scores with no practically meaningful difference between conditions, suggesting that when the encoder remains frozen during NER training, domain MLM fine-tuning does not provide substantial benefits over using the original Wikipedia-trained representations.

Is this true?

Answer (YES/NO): YES